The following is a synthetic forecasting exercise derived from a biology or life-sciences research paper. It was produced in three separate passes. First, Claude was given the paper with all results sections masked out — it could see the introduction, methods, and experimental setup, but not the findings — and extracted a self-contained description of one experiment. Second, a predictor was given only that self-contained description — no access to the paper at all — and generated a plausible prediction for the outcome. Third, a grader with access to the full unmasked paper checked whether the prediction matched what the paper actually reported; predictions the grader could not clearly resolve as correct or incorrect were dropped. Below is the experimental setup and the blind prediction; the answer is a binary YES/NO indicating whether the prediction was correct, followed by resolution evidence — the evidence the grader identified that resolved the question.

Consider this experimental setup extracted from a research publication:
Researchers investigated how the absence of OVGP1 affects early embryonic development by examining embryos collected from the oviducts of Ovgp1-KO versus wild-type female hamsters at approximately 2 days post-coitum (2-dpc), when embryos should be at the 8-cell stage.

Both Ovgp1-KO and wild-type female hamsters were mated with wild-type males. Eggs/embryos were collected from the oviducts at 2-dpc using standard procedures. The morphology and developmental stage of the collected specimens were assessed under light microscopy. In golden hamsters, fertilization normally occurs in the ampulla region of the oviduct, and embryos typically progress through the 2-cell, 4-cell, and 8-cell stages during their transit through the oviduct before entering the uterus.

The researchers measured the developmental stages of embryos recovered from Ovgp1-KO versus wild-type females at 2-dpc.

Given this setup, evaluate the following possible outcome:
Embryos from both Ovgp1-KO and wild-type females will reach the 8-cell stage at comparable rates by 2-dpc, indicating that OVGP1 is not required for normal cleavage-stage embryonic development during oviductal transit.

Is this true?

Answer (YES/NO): NO